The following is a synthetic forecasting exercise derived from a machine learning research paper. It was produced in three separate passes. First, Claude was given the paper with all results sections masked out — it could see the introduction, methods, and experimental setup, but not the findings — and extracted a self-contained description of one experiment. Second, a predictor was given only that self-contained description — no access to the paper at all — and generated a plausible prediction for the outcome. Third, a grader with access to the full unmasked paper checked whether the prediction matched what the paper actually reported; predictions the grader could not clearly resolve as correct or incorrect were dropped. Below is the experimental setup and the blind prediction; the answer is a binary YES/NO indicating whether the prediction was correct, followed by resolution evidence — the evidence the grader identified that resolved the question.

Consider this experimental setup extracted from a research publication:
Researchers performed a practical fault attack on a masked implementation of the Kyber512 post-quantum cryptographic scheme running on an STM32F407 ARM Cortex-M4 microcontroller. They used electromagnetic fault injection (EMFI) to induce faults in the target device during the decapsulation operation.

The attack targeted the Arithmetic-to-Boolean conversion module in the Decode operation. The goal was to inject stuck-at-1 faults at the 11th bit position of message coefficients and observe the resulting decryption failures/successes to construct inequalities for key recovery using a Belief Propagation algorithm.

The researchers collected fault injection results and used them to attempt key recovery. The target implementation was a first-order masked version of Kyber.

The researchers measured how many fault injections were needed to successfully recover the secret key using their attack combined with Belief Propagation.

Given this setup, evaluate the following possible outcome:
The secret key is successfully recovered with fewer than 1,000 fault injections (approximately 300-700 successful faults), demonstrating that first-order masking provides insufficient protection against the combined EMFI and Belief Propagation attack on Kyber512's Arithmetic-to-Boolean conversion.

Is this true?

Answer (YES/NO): NO